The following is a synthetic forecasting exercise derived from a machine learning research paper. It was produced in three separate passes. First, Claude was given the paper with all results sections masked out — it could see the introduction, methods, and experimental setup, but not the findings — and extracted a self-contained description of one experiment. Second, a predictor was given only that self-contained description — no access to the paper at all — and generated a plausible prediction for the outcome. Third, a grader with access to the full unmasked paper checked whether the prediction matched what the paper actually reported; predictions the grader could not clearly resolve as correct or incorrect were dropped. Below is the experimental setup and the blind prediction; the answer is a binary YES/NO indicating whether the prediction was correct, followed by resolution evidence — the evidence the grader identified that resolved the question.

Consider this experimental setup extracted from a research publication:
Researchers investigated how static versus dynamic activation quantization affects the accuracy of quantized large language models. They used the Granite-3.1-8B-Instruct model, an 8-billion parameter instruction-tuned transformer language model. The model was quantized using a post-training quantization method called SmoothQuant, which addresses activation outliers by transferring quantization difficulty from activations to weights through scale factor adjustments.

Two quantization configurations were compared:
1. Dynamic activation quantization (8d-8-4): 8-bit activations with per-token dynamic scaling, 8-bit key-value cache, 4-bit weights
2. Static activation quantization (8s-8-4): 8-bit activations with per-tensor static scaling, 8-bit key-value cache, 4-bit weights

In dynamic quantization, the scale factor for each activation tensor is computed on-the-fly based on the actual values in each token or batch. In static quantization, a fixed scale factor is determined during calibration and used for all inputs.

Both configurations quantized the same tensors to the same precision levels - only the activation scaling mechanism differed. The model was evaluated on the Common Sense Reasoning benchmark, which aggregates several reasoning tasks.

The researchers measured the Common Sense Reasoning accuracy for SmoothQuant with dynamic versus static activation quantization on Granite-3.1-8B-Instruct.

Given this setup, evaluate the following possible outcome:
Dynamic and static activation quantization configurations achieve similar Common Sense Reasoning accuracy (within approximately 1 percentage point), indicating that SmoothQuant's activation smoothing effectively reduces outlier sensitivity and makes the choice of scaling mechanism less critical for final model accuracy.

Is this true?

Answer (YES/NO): NO